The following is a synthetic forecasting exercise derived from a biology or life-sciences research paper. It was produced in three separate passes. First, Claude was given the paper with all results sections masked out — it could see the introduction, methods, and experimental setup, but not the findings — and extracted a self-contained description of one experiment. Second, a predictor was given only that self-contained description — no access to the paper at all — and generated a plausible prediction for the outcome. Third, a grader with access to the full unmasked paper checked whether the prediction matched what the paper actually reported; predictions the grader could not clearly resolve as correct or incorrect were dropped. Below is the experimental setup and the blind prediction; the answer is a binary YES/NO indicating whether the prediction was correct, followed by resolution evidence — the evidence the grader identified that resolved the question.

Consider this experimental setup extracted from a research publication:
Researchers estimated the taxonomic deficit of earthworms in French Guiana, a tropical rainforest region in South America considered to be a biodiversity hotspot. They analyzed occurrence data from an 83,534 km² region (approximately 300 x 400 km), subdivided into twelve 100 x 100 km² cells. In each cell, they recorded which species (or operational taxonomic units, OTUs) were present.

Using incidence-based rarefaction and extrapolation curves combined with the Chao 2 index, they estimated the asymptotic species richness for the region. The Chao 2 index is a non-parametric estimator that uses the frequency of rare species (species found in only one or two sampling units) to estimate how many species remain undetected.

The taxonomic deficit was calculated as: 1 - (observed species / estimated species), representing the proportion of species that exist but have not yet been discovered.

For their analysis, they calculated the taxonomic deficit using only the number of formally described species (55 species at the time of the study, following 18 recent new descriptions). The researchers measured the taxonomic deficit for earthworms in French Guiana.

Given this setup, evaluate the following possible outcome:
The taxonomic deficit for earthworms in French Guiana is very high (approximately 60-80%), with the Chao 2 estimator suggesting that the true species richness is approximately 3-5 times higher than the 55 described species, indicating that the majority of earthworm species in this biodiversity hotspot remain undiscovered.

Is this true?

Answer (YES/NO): NO